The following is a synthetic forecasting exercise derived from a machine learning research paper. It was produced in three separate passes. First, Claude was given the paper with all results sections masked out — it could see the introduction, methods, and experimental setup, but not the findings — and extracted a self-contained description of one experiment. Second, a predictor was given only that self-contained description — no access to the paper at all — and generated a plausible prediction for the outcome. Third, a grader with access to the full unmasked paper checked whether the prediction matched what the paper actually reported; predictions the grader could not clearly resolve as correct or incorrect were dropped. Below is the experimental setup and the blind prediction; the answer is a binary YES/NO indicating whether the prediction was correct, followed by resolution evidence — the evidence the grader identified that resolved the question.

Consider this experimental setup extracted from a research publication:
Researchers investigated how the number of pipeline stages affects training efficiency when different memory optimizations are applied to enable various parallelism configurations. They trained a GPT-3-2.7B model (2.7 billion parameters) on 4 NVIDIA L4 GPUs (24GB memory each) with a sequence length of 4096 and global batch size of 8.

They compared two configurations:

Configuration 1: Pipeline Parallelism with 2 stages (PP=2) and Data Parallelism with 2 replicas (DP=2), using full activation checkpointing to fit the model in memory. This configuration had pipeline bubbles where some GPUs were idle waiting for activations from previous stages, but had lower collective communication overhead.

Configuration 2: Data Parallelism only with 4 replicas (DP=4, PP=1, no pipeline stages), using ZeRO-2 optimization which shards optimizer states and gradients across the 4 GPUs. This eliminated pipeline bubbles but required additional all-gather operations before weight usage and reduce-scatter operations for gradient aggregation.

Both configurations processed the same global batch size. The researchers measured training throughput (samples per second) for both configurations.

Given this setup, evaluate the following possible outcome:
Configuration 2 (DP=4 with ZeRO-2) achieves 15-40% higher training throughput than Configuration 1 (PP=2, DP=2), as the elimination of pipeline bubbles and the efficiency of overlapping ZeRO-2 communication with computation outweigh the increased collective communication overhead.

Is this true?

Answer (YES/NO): YES